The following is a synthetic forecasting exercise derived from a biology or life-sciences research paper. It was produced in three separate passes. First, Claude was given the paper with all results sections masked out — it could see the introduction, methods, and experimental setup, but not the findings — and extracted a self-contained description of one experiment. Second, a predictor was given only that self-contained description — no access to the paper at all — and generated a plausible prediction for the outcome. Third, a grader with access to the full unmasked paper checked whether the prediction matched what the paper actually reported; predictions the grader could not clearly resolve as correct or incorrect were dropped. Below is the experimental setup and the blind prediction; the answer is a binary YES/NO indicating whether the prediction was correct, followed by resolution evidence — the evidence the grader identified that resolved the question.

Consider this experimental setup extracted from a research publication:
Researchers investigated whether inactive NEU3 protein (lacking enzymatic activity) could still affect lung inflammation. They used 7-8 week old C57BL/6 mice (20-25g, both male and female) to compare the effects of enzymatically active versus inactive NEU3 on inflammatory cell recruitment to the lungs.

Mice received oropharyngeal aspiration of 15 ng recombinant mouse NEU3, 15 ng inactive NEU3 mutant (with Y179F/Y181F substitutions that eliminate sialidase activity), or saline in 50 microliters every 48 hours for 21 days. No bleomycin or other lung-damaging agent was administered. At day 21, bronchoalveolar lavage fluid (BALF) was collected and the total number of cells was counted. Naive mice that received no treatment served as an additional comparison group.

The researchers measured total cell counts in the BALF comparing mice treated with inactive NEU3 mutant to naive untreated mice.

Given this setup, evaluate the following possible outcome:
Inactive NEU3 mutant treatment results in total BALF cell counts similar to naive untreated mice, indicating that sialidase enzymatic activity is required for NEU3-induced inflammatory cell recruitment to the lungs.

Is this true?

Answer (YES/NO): NO